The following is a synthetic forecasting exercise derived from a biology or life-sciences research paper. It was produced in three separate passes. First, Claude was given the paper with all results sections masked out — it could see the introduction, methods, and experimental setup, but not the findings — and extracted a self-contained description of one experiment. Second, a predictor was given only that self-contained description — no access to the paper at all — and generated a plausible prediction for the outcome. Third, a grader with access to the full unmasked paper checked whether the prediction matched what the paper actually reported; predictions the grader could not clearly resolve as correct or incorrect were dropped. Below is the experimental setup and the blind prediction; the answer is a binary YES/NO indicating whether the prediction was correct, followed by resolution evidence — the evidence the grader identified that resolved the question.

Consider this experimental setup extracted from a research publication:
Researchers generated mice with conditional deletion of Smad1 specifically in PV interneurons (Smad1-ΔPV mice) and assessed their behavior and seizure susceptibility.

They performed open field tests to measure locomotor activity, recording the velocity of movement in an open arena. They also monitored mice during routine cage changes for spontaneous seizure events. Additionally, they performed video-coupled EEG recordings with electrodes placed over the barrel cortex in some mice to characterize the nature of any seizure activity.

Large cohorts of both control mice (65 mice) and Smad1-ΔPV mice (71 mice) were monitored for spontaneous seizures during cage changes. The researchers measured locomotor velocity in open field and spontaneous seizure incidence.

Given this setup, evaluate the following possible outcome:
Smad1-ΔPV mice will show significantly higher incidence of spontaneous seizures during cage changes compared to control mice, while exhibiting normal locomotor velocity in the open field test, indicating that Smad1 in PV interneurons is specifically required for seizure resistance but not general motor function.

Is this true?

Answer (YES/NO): NO